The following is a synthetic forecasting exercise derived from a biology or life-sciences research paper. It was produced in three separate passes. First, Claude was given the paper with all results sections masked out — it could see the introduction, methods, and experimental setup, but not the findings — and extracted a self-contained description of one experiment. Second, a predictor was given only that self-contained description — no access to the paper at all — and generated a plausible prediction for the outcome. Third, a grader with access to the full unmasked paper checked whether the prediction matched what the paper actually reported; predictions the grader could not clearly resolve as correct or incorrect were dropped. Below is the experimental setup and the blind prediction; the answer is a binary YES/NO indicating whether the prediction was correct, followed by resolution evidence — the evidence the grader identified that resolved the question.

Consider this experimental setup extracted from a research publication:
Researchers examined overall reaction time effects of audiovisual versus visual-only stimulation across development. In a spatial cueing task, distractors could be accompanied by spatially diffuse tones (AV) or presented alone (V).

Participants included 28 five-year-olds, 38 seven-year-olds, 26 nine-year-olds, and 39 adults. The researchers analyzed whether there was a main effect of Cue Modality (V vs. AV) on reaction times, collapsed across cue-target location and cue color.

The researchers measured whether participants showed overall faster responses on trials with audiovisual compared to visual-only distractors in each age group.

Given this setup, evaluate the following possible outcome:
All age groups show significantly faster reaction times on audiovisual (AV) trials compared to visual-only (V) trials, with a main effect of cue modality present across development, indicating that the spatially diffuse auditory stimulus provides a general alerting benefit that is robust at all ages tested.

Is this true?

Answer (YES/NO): NO